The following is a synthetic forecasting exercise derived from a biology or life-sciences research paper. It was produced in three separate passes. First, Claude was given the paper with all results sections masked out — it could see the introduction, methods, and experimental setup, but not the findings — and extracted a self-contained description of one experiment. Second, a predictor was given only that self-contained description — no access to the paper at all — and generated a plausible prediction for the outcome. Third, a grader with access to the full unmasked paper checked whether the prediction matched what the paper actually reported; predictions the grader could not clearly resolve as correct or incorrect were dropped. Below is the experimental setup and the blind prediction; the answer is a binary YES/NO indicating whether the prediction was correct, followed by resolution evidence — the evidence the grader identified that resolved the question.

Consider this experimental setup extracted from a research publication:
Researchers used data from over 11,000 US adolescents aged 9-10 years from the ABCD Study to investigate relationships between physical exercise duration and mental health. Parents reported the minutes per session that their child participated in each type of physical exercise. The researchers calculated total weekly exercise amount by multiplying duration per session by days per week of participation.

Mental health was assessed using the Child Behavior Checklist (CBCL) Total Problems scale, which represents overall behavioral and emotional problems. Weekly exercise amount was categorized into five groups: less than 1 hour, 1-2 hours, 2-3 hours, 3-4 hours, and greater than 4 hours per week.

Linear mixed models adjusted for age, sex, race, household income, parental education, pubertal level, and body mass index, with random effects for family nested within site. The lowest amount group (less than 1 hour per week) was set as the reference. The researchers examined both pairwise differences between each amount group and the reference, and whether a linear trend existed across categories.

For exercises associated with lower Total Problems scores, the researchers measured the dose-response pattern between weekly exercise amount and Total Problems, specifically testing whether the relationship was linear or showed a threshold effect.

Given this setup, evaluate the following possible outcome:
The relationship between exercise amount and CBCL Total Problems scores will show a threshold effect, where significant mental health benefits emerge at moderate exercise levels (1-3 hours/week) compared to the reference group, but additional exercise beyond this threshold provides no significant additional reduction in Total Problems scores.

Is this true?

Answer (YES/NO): NO